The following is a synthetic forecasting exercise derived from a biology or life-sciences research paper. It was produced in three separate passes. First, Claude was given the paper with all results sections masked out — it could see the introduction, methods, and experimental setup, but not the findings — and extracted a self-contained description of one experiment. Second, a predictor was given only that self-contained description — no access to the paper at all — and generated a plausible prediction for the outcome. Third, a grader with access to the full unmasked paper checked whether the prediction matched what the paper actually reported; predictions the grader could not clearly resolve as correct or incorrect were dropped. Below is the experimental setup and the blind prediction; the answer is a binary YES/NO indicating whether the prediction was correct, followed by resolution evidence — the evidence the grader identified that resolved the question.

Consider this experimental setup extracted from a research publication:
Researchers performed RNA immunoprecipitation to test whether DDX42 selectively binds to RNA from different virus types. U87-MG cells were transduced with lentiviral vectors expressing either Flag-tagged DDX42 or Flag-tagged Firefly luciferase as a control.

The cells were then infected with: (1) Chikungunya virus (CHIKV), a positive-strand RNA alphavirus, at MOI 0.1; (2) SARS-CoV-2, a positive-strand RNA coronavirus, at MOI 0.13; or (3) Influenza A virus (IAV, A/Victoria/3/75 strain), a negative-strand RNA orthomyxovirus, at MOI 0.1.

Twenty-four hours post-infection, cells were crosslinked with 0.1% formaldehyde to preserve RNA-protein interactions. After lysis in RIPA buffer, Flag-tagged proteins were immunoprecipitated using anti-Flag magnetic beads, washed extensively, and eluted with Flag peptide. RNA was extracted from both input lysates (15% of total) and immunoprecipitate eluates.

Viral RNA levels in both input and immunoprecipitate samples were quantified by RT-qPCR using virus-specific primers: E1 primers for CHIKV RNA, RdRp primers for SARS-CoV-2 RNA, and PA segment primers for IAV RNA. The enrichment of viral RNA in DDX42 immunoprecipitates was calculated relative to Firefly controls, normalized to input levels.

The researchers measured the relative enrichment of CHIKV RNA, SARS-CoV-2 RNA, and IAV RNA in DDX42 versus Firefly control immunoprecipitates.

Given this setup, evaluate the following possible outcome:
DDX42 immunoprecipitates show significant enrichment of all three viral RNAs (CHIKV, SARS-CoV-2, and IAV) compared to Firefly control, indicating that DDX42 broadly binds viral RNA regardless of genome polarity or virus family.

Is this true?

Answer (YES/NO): NO